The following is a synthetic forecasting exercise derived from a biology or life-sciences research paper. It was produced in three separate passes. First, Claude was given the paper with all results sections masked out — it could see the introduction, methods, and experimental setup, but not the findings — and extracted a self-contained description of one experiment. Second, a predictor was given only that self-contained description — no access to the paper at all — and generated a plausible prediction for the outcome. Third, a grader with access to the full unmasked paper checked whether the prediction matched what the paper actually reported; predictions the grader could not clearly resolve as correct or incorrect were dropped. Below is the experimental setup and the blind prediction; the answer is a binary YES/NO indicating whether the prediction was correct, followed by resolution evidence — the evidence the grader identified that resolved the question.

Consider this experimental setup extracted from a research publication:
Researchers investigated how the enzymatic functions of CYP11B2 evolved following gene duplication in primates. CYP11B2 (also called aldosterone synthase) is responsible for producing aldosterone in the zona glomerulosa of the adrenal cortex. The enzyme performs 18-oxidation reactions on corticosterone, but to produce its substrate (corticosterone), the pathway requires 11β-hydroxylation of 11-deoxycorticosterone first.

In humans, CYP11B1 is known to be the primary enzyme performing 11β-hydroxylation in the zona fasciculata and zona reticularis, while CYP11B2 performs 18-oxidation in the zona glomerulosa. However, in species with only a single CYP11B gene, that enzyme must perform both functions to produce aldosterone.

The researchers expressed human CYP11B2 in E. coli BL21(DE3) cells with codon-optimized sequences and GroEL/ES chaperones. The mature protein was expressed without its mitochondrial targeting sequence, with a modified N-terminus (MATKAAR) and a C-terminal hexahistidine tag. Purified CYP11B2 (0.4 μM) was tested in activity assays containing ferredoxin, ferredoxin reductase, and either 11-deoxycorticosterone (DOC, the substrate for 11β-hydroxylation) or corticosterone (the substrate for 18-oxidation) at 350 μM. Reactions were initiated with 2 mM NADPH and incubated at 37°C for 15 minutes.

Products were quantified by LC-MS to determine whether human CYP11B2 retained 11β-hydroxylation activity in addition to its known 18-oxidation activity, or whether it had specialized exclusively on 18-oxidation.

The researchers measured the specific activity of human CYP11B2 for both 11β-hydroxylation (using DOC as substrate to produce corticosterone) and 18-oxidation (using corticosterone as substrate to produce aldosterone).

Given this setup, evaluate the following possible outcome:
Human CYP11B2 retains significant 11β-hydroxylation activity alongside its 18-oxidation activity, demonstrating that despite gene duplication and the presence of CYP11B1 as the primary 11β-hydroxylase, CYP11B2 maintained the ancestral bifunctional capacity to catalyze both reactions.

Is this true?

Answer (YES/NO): YES